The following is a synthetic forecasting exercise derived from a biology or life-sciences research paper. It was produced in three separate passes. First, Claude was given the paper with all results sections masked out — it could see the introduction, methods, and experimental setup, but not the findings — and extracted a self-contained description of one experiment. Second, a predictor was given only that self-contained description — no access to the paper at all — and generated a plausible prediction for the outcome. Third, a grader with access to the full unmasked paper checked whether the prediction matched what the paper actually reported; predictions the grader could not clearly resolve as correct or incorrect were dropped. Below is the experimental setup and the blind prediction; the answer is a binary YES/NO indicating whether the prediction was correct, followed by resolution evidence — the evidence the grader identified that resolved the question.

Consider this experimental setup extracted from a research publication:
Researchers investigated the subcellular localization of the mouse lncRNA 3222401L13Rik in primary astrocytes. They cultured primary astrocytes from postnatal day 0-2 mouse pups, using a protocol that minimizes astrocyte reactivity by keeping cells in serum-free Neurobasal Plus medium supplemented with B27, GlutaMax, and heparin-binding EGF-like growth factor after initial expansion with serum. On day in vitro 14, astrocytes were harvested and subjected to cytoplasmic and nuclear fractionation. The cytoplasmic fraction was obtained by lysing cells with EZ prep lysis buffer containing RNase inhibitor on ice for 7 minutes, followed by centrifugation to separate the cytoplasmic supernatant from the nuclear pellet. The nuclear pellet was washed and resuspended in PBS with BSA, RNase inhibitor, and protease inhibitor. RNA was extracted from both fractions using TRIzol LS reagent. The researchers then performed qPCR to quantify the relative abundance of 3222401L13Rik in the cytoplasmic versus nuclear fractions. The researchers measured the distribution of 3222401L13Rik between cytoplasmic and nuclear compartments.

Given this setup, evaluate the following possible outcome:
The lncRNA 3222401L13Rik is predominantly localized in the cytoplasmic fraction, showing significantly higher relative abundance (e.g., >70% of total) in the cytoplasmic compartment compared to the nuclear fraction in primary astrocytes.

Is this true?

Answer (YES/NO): NO